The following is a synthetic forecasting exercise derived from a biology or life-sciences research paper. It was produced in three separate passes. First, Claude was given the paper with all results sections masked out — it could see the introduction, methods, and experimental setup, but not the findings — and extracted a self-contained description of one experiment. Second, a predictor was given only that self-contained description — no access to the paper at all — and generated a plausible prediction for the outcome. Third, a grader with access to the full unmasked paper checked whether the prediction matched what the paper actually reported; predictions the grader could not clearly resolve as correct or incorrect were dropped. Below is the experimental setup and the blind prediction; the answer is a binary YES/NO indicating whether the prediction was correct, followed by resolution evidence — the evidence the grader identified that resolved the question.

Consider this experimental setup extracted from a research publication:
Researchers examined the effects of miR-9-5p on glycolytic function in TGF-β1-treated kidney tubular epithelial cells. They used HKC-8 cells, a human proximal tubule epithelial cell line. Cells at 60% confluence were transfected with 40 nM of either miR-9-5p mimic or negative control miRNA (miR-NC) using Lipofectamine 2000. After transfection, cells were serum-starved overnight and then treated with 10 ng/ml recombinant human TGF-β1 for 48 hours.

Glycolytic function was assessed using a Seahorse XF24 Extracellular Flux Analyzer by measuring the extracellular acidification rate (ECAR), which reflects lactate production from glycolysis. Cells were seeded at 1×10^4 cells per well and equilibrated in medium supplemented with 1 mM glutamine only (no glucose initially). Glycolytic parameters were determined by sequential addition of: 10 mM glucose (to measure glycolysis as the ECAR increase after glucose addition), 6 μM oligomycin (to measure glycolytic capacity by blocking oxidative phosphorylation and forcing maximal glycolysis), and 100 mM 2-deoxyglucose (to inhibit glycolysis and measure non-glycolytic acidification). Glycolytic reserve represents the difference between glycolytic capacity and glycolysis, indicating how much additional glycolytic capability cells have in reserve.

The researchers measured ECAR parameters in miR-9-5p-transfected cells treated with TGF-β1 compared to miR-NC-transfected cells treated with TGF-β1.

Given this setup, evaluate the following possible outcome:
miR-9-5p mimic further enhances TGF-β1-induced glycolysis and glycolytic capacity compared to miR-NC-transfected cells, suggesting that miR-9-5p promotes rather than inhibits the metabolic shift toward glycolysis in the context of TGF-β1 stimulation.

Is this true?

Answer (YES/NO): NO